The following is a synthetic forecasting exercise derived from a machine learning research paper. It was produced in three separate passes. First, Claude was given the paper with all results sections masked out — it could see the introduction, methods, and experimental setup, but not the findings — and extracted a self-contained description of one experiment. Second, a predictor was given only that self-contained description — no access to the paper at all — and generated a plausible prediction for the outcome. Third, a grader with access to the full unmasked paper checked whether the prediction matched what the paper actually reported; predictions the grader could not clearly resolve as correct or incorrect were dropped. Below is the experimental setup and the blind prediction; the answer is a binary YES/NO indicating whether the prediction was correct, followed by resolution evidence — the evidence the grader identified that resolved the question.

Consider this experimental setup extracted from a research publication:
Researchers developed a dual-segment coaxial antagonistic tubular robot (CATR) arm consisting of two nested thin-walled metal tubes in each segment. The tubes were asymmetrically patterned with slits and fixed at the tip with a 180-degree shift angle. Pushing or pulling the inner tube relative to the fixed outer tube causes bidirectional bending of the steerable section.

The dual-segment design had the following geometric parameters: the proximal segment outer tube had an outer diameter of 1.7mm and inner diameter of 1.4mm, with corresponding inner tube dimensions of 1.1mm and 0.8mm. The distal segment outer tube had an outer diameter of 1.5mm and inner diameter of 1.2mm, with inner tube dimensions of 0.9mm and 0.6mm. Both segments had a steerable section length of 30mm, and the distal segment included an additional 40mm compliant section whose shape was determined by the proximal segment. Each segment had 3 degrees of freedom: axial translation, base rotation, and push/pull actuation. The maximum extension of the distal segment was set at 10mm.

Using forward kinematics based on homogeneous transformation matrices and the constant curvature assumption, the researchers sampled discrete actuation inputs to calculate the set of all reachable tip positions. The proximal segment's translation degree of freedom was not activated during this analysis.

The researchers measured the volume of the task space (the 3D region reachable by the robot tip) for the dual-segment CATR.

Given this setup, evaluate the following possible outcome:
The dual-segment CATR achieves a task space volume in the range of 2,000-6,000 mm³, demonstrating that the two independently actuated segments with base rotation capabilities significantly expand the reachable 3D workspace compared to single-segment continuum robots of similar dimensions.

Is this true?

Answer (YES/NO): NO